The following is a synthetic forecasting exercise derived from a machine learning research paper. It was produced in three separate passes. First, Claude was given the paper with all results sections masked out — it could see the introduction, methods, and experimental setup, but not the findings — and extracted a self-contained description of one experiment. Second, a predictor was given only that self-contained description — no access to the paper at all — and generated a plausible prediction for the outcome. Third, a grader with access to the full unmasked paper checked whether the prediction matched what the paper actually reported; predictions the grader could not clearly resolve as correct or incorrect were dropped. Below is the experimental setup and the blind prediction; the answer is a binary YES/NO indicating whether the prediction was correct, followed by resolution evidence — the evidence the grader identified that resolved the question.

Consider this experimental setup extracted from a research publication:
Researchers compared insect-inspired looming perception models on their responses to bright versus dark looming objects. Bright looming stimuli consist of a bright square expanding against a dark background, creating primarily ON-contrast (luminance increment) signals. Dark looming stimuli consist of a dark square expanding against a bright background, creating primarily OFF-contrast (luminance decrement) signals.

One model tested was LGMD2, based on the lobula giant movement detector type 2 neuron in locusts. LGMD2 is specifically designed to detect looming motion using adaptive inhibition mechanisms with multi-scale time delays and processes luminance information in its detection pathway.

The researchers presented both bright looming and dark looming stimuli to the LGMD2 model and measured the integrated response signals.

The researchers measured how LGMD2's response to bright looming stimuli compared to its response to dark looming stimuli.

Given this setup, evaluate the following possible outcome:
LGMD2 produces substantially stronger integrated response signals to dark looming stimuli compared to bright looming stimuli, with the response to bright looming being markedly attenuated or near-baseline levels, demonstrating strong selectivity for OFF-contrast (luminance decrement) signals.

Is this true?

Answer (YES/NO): YES